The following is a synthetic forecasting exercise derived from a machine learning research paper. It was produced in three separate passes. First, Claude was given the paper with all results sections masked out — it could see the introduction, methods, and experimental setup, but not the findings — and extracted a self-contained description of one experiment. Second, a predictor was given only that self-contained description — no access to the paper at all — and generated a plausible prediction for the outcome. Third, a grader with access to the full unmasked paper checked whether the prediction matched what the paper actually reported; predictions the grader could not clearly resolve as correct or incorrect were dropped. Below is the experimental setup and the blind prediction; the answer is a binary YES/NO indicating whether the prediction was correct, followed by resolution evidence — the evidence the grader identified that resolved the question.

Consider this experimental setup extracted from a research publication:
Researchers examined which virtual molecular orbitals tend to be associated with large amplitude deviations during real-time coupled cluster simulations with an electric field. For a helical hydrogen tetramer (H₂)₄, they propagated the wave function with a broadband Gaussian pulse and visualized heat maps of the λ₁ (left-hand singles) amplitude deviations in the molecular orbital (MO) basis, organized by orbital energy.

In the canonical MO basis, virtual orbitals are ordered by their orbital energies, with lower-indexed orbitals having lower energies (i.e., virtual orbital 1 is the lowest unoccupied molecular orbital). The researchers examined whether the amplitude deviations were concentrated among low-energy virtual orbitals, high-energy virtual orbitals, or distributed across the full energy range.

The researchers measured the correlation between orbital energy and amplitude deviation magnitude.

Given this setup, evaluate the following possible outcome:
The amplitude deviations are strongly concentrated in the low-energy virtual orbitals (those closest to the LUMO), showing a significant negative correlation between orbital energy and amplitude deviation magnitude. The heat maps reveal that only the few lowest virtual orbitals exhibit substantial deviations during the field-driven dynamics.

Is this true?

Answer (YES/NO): NO